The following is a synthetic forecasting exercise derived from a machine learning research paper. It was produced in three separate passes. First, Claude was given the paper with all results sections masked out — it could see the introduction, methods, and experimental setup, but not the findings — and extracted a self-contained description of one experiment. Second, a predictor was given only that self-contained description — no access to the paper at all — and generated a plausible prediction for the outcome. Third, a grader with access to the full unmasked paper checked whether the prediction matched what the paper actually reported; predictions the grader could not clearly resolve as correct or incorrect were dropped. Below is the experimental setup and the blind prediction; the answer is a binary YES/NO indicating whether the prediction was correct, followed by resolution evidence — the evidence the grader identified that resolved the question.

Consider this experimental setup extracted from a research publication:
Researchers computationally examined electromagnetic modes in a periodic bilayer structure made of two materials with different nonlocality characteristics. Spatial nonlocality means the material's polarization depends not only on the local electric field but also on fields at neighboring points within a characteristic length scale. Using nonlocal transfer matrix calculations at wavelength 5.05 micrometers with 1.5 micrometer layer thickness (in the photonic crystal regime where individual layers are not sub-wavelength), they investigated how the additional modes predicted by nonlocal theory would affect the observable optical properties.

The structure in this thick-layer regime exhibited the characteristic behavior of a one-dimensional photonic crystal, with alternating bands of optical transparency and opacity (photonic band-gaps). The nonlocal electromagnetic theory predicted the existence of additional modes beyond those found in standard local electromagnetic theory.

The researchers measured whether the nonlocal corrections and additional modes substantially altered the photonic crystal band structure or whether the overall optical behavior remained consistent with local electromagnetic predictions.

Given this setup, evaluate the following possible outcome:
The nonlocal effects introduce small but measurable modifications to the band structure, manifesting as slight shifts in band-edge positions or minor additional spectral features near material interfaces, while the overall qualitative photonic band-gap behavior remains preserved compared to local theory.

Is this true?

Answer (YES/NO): NO